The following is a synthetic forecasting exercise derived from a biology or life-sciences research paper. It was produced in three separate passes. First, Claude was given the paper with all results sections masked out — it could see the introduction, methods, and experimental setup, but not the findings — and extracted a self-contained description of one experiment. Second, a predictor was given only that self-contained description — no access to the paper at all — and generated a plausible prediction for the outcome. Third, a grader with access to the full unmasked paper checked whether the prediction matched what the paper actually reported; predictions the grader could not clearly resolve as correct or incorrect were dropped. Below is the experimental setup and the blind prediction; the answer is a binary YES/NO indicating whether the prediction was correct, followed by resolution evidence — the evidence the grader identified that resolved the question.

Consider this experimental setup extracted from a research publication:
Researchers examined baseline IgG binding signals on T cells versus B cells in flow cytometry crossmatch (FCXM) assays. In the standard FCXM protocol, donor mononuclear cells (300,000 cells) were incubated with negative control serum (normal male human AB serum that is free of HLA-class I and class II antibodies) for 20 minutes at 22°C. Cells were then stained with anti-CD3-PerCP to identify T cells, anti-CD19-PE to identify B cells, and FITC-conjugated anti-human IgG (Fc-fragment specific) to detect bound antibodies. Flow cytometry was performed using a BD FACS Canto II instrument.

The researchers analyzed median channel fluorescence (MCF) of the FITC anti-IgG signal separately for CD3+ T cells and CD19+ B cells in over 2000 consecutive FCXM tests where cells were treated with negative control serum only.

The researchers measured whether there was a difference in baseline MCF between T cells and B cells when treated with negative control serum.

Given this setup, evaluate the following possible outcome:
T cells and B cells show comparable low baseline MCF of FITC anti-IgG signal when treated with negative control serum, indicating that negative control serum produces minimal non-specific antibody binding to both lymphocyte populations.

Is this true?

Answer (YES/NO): NO